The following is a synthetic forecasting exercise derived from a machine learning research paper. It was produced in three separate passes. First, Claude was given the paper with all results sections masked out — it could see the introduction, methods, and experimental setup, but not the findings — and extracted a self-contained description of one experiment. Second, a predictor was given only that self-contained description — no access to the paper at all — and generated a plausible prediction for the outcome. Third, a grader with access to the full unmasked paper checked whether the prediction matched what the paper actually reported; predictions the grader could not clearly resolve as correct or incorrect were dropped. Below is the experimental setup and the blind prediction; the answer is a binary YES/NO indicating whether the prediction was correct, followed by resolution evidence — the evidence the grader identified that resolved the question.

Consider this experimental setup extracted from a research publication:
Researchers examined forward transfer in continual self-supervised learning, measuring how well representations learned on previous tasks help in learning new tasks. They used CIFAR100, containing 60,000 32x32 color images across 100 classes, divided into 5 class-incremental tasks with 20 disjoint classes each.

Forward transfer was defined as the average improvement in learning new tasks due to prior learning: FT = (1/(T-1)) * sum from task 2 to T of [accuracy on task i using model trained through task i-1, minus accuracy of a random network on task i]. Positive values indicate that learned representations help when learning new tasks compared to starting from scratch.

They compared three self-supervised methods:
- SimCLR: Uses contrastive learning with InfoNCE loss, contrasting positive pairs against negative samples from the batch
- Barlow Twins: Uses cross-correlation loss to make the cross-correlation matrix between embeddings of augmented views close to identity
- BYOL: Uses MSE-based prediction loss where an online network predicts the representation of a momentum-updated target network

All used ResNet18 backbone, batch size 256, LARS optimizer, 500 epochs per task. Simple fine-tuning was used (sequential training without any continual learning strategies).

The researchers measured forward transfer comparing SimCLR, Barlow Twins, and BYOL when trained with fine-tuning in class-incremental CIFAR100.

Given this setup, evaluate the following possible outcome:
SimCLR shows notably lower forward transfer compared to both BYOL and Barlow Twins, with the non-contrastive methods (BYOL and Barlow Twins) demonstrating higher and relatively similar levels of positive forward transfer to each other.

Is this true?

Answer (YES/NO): NO